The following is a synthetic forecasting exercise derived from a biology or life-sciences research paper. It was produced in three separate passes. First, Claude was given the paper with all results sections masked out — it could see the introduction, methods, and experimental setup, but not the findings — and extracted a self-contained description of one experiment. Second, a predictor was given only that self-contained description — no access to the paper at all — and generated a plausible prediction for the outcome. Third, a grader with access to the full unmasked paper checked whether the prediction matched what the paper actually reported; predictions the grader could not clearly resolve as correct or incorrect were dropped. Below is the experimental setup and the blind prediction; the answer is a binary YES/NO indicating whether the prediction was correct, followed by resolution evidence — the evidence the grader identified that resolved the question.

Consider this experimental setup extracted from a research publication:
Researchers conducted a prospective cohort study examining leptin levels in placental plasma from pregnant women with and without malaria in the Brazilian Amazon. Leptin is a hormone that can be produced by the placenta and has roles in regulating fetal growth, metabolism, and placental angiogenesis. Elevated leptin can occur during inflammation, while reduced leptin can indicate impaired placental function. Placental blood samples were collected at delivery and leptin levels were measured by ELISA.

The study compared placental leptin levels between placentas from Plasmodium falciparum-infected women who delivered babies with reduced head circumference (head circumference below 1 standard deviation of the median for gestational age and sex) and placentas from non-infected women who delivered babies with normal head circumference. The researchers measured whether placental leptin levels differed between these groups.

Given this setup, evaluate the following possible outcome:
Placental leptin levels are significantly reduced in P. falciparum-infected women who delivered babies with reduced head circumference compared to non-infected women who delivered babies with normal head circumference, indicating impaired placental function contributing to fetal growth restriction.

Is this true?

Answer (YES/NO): YES